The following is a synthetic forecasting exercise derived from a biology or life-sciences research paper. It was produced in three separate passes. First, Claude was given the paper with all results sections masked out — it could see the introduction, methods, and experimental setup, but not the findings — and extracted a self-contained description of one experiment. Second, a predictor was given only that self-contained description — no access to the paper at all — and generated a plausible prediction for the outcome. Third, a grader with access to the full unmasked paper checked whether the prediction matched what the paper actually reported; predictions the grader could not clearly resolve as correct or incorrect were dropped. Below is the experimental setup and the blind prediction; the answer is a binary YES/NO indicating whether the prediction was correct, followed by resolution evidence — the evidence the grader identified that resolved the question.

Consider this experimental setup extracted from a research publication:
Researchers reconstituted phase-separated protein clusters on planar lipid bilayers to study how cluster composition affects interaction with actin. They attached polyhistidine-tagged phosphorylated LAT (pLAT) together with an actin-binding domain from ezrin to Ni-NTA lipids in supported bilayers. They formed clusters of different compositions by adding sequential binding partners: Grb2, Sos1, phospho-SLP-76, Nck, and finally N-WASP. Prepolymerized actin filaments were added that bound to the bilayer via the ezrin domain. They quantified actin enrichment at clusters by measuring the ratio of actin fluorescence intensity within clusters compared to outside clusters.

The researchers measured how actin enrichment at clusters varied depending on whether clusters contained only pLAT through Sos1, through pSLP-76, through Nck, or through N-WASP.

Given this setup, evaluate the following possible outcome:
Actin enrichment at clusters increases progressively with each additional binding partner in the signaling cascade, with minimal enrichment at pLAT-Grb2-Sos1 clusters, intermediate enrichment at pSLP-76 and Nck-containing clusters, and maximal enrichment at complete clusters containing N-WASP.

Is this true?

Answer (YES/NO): NO